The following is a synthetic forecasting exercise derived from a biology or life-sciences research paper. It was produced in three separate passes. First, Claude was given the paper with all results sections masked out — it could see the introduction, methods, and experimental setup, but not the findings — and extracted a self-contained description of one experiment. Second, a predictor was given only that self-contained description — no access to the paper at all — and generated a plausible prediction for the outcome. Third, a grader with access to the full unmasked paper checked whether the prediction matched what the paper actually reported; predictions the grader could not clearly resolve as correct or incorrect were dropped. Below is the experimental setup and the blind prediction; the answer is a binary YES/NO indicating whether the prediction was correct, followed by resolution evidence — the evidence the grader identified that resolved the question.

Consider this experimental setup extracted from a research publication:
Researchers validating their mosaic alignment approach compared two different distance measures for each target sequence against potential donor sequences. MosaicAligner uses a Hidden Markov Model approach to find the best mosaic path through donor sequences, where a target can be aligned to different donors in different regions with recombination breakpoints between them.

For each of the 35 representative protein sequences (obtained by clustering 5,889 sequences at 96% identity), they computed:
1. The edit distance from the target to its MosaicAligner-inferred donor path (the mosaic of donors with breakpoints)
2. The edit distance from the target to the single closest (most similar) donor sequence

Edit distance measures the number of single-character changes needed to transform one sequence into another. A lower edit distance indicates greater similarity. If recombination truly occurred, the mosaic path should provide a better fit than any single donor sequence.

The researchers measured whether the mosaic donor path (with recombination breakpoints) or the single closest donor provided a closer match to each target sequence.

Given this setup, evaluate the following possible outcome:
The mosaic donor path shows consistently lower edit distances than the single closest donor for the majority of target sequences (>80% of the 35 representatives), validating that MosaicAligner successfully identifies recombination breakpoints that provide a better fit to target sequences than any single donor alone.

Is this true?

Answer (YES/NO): YES